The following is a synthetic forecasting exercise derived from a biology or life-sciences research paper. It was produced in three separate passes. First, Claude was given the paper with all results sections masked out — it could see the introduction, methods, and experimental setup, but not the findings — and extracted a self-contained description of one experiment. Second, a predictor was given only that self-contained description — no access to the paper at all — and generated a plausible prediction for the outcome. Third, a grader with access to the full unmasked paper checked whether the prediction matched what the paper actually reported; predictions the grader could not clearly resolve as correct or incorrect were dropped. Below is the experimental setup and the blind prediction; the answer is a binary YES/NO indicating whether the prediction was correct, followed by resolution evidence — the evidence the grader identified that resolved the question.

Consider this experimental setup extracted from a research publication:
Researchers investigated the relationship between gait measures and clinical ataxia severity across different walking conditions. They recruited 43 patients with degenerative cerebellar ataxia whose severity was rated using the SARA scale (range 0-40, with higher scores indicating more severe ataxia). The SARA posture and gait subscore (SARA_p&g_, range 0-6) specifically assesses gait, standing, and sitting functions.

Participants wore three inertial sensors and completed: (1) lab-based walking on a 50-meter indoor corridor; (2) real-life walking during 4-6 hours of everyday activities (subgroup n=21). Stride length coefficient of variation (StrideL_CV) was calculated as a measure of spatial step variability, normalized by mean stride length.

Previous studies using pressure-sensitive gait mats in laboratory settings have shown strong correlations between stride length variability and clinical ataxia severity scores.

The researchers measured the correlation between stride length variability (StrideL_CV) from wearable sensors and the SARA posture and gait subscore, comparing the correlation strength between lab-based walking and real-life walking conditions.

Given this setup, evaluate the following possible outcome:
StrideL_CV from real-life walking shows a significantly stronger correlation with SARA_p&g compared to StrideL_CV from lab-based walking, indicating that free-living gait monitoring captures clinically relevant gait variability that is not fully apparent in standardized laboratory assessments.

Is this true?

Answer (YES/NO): NO